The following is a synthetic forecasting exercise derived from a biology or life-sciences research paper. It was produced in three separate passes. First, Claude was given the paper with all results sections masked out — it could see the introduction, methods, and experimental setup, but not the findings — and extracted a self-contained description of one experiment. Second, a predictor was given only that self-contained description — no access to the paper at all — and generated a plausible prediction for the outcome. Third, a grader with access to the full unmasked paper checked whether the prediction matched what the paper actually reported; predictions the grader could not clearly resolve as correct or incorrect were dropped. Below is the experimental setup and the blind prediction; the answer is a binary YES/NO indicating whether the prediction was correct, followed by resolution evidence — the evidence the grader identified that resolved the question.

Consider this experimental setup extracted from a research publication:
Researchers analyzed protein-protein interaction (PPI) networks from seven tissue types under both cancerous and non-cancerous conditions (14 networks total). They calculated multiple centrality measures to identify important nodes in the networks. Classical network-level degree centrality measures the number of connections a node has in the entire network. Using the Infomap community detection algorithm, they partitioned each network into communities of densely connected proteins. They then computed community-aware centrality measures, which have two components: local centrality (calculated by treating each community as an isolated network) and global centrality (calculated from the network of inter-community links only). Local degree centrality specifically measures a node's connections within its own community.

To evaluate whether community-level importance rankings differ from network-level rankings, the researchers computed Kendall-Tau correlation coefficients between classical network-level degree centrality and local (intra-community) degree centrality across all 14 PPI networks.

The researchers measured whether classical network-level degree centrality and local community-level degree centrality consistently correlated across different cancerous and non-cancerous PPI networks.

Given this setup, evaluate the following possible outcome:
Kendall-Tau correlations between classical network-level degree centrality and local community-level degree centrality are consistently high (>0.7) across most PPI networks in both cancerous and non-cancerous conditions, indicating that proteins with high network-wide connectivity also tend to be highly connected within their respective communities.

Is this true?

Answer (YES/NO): YES